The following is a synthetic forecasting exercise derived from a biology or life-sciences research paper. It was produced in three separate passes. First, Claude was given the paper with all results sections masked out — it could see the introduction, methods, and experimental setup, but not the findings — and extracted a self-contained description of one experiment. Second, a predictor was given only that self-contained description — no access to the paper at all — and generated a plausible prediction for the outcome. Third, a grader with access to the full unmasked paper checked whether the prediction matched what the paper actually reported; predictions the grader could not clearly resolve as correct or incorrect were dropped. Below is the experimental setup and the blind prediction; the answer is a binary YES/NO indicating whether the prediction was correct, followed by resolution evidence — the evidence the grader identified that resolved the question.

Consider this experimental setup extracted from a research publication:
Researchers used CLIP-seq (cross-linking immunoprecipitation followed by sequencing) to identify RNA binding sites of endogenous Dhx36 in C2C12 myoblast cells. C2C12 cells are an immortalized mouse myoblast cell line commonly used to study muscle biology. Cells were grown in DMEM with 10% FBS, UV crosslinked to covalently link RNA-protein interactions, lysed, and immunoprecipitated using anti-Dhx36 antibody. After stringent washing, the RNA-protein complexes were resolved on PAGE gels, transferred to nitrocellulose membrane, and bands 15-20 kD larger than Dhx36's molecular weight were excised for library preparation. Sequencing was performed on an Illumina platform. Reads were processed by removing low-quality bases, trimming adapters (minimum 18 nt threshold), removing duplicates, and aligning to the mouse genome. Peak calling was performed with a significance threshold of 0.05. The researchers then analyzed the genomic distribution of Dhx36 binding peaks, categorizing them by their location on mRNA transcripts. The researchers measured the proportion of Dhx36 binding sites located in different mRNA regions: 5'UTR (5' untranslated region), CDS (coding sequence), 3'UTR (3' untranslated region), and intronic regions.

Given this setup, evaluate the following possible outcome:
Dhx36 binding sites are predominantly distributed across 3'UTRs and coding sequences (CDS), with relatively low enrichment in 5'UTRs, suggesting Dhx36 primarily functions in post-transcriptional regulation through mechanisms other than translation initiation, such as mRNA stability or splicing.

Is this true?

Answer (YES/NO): NO